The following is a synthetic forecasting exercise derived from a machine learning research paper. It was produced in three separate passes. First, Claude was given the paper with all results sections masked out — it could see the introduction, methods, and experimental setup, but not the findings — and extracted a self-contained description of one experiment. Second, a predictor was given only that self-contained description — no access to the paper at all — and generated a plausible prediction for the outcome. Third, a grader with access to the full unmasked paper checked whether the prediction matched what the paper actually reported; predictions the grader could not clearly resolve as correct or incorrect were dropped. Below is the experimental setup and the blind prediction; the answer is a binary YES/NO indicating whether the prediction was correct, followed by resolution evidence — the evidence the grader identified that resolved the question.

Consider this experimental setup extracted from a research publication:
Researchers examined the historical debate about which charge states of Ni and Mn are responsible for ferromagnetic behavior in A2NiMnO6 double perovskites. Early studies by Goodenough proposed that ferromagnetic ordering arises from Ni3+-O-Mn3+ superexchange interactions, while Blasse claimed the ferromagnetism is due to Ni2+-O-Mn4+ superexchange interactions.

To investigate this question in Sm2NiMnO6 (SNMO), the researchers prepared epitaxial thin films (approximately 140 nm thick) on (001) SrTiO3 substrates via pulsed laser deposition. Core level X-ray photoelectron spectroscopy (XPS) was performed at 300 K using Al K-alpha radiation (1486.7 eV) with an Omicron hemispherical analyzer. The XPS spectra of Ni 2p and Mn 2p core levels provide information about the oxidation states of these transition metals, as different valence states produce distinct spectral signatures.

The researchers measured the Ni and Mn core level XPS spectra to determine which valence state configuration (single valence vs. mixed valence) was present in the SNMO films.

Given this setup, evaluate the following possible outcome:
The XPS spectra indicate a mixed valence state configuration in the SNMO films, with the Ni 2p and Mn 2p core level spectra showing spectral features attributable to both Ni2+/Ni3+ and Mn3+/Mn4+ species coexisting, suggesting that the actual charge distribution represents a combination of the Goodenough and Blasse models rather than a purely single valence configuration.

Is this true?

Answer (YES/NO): YES